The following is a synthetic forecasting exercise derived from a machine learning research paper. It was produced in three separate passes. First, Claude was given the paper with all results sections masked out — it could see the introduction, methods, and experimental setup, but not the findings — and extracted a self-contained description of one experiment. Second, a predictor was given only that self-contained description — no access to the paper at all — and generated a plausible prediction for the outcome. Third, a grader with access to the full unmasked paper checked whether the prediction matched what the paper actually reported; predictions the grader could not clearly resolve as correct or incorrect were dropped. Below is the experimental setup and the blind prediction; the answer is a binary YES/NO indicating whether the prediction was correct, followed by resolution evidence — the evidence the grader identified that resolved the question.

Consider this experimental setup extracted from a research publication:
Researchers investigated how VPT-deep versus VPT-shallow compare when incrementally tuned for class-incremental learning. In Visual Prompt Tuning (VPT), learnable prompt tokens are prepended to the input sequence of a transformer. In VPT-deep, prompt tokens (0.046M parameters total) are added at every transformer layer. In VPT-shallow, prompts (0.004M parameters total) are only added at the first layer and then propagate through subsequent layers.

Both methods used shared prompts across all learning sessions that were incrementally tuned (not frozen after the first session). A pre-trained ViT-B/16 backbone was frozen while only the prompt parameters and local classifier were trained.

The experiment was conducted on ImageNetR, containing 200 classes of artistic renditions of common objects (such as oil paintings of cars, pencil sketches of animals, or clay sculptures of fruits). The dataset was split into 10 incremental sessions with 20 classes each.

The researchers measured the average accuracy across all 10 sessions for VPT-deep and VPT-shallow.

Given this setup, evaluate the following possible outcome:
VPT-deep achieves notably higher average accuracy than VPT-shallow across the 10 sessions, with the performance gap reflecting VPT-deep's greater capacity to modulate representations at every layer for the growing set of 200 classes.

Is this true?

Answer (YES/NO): NO